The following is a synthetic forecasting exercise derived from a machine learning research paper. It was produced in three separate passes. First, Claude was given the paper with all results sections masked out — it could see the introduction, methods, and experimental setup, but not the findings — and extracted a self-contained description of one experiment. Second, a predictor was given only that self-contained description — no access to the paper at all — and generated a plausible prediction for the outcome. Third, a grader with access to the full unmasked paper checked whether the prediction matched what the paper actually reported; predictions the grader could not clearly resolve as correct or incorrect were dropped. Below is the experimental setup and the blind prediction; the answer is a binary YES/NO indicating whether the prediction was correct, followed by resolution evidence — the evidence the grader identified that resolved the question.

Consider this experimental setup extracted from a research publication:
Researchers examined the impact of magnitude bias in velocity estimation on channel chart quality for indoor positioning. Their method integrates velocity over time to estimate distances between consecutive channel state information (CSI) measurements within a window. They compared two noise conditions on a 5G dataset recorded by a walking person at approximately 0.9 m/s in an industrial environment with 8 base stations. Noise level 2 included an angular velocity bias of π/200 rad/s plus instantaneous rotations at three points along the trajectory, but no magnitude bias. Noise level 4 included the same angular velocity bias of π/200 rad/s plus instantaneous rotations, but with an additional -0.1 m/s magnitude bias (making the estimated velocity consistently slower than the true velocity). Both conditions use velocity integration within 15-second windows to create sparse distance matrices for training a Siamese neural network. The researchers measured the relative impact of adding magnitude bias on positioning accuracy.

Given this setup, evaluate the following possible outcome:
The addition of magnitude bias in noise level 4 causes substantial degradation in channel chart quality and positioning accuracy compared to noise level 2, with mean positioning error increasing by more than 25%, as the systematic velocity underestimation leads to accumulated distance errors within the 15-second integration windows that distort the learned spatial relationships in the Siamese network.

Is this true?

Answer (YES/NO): NO